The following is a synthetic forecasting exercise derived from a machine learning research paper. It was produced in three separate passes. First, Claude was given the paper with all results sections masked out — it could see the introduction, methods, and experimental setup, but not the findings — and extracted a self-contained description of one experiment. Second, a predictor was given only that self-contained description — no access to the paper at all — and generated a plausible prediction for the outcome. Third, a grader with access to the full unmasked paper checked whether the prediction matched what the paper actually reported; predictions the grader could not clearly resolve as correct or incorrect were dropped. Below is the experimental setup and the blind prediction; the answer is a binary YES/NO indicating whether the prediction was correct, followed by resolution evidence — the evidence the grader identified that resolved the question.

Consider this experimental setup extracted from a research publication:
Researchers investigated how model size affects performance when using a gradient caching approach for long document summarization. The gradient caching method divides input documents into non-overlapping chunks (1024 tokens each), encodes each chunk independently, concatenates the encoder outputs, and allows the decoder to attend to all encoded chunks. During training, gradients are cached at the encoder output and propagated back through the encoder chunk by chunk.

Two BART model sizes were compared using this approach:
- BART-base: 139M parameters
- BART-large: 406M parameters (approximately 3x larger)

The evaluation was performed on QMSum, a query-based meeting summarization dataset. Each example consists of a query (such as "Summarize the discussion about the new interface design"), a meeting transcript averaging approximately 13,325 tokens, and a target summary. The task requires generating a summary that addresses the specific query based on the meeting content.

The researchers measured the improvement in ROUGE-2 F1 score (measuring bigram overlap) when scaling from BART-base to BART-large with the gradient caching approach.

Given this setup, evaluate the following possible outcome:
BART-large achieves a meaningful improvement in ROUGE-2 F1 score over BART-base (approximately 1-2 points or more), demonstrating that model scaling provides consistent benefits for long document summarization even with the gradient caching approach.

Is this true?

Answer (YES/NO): NO